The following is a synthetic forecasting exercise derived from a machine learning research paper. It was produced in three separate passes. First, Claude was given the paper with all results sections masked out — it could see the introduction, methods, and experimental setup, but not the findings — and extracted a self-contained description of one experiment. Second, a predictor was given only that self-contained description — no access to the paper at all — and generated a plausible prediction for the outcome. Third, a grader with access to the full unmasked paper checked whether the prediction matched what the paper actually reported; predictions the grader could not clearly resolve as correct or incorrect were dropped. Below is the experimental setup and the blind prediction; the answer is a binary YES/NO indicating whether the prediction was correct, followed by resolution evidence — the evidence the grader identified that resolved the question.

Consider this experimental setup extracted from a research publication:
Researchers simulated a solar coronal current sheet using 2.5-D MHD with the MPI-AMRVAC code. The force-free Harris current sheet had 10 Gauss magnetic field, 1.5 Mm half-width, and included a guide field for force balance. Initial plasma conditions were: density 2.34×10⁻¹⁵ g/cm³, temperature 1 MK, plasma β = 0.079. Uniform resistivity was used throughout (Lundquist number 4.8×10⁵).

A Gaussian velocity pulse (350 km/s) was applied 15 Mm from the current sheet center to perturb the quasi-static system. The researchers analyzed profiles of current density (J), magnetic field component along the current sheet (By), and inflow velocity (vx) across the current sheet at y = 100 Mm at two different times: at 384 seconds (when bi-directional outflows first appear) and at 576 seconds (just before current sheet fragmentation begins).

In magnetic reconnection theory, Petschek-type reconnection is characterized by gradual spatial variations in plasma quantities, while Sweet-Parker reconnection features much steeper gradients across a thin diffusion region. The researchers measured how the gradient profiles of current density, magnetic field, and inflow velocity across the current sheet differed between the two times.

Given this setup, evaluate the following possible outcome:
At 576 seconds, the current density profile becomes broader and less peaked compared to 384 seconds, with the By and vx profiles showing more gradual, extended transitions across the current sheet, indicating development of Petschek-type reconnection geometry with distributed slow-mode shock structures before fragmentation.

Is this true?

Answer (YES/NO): NO